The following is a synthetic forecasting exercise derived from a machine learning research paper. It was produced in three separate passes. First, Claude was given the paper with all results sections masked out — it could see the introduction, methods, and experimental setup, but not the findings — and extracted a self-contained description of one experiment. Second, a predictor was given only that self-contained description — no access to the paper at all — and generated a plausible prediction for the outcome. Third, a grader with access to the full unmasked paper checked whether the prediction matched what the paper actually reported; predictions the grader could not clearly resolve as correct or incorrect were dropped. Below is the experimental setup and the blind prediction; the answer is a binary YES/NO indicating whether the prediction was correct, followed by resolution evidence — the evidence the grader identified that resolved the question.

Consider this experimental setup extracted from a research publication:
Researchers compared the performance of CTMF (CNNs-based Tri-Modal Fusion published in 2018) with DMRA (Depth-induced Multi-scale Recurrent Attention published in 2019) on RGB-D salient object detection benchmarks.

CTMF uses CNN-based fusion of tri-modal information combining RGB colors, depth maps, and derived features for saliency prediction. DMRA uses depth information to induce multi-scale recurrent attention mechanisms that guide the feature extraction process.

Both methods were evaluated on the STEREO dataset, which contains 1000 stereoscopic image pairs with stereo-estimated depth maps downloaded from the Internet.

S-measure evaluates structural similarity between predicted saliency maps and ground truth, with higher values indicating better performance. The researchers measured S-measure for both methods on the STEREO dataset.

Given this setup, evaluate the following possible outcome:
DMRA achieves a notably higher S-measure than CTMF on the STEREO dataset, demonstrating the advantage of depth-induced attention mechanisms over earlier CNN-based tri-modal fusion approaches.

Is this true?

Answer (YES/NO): NO